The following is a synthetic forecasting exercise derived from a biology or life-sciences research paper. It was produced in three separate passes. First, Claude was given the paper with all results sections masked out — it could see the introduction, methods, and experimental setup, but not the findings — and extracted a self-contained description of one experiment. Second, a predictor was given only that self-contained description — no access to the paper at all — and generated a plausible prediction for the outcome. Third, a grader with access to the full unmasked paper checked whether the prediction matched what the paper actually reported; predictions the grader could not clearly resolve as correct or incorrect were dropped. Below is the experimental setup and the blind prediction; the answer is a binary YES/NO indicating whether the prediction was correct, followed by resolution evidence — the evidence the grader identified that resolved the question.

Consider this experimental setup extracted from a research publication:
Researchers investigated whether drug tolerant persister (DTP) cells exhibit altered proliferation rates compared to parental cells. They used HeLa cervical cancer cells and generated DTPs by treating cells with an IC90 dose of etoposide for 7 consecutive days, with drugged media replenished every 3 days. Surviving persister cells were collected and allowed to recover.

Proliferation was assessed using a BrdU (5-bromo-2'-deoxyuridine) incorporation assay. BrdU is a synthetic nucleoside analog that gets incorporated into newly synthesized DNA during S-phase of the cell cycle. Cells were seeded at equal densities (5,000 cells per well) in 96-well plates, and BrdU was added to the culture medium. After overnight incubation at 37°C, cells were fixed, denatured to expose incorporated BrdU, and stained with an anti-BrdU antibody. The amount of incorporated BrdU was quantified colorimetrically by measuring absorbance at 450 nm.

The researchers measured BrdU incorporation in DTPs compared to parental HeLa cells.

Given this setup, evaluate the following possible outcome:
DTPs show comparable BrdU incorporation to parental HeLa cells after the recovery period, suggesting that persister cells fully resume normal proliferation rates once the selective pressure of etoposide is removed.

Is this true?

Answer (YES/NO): NO